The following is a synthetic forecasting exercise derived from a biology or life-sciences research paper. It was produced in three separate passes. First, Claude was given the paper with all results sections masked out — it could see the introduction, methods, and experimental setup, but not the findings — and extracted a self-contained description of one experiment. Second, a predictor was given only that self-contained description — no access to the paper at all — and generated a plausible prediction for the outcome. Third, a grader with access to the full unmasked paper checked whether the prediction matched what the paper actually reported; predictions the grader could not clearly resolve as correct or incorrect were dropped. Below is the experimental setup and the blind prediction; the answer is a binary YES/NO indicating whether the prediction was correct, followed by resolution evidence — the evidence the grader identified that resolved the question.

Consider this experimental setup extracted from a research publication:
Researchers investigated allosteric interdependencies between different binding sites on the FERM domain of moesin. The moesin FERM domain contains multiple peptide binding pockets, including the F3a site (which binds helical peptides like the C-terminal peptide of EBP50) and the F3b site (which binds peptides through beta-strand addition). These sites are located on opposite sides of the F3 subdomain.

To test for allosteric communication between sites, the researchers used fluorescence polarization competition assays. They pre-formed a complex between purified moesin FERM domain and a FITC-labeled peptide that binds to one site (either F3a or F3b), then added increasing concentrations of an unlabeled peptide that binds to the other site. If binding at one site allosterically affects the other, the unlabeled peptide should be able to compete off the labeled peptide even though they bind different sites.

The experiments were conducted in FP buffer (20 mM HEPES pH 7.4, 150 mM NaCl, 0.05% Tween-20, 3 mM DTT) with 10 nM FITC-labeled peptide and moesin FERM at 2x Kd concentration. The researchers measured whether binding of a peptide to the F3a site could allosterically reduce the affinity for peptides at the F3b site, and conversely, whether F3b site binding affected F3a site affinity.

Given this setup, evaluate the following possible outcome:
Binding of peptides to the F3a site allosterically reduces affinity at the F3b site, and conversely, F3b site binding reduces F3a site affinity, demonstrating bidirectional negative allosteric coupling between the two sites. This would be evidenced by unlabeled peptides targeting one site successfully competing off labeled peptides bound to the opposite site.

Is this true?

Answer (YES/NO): NO